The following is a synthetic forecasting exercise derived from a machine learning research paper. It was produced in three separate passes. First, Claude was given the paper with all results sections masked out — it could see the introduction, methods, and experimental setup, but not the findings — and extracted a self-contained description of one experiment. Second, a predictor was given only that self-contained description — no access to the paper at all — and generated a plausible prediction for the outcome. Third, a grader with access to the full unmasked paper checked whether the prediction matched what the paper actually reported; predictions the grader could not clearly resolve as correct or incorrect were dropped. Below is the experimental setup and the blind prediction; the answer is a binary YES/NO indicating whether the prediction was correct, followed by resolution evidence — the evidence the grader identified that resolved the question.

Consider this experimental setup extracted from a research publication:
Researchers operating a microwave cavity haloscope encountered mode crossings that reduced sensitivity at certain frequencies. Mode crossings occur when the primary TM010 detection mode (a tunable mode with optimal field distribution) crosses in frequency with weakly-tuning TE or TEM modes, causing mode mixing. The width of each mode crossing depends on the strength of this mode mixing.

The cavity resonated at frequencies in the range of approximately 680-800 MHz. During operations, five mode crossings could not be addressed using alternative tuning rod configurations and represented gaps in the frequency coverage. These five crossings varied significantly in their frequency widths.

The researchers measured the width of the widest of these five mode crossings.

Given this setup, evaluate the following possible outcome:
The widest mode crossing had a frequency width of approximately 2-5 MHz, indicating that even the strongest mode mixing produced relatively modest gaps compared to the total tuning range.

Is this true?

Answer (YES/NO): NO